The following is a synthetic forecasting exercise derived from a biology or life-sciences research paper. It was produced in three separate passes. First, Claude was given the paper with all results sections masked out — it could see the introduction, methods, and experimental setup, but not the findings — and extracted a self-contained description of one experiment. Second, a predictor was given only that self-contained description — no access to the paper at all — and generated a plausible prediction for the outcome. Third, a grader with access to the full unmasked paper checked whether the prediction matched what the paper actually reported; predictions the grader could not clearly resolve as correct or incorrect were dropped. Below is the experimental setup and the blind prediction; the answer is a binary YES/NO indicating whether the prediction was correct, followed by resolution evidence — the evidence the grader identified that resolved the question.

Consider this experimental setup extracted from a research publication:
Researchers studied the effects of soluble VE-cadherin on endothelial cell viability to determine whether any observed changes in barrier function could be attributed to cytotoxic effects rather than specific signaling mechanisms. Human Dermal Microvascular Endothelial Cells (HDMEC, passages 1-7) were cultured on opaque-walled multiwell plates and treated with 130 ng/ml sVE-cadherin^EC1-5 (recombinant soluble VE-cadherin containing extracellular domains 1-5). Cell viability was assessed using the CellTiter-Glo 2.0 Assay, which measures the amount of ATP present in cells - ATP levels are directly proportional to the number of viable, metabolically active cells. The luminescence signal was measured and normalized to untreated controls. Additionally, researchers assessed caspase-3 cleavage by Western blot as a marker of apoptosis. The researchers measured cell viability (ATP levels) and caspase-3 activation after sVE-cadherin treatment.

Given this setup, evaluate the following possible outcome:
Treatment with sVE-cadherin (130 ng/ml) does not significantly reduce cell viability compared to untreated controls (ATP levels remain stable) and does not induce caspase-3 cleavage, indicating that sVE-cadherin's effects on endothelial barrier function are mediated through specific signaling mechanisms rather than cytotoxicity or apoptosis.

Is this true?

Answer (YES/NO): YES